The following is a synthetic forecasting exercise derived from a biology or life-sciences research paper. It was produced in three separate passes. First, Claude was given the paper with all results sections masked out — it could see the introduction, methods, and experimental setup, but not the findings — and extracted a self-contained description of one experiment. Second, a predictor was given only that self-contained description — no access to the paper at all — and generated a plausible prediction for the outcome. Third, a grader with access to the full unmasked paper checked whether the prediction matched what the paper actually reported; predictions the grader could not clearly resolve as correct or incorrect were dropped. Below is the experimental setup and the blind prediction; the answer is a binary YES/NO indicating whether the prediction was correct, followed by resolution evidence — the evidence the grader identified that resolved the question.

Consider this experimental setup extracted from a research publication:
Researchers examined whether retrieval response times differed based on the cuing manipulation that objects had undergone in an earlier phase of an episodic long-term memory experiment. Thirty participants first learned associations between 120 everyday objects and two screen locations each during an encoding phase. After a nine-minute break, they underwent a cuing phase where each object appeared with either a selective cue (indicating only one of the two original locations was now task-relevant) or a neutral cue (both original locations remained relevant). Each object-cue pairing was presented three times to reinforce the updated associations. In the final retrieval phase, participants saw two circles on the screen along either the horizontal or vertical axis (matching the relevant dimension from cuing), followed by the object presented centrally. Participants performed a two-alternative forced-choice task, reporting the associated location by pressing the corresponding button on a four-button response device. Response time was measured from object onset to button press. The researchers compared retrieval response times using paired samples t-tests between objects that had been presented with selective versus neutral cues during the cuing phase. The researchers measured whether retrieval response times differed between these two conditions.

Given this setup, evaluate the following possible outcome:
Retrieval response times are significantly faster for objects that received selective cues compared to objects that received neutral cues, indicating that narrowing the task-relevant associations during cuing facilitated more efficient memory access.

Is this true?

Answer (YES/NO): YES